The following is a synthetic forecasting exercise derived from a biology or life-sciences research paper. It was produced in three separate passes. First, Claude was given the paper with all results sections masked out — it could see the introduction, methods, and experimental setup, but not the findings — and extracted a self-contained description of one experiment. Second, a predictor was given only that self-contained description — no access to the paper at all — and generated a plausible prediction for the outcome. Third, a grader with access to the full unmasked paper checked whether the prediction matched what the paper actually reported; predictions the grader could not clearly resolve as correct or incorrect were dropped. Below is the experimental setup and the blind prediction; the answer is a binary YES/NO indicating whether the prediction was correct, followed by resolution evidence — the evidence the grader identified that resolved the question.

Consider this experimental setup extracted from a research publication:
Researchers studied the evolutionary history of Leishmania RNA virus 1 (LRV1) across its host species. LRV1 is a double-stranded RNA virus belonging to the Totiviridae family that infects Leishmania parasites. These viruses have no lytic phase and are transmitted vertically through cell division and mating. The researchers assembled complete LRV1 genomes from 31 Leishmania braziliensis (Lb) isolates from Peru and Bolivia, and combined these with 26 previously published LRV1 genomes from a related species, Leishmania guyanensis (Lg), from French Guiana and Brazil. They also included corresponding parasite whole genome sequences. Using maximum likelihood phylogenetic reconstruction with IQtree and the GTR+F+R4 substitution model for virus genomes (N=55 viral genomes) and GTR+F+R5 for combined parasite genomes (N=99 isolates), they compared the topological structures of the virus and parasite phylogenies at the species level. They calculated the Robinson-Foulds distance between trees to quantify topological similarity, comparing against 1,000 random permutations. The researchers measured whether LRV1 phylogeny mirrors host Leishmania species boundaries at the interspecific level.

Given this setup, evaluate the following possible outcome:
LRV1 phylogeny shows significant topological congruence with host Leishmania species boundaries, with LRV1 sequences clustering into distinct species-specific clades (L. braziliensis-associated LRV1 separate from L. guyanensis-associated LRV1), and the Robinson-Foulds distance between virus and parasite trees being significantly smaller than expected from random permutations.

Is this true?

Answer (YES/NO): YES